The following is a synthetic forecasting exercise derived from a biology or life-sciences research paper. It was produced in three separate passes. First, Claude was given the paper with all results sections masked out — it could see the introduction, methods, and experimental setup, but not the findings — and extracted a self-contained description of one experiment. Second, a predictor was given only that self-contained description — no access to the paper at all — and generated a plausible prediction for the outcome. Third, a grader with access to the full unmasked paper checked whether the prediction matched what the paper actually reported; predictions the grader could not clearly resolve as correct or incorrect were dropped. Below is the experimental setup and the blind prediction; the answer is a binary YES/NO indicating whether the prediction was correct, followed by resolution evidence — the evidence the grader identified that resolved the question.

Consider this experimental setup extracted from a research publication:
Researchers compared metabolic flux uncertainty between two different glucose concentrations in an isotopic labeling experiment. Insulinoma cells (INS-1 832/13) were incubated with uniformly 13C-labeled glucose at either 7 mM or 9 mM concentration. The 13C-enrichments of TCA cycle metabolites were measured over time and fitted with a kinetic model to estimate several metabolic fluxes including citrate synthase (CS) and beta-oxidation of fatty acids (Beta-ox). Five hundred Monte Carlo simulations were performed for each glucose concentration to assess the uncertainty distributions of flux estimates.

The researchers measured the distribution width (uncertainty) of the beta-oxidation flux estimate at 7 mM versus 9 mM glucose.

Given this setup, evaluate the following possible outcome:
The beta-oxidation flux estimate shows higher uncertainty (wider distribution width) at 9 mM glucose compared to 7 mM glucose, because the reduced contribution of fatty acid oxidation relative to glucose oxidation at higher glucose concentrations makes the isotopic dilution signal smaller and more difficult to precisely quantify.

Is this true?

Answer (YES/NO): NO